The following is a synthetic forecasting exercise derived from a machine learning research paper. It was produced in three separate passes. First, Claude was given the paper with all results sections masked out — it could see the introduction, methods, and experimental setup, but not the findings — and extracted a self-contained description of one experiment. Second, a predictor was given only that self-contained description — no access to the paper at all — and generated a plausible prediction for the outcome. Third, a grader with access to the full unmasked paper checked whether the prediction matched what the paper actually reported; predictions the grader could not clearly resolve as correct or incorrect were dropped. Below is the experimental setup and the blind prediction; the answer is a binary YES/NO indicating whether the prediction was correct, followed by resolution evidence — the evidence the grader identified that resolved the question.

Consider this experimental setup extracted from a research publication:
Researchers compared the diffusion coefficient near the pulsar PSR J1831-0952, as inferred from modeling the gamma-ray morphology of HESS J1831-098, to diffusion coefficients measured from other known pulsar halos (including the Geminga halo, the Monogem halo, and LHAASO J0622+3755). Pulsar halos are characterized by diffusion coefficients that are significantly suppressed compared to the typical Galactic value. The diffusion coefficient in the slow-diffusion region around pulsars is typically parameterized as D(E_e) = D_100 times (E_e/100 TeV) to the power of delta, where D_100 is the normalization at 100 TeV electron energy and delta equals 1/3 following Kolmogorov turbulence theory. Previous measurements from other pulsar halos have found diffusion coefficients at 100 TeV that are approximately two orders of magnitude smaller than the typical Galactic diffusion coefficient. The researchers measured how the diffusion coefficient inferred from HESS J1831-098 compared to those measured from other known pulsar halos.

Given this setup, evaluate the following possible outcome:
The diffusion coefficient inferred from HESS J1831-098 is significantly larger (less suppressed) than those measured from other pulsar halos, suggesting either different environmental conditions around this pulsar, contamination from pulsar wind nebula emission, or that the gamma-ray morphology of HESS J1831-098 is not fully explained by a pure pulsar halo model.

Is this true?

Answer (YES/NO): NO